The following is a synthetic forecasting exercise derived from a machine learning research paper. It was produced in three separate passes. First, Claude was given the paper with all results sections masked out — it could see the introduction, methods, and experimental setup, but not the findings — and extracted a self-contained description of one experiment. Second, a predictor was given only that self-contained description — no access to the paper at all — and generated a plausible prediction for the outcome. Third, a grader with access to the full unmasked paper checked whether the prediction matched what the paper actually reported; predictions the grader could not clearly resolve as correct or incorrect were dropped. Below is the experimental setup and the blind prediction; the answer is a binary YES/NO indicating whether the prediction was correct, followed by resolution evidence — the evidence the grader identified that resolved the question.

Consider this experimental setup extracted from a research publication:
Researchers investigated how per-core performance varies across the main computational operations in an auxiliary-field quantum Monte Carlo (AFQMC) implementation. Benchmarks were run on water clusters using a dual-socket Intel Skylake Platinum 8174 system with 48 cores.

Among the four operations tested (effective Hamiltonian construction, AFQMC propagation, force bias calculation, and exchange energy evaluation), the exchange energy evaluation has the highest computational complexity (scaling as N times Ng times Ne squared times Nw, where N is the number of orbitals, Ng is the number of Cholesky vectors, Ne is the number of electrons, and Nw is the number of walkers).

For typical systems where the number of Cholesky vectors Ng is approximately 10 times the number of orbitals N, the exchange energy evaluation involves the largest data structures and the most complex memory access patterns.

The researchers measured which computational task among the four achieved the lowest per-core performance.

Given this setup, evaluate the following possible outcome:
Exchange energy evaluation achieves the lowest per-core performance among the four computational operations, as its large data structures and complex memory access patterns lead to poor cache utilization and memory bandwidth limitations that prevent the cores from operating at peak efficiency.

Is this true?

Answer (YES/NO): YES